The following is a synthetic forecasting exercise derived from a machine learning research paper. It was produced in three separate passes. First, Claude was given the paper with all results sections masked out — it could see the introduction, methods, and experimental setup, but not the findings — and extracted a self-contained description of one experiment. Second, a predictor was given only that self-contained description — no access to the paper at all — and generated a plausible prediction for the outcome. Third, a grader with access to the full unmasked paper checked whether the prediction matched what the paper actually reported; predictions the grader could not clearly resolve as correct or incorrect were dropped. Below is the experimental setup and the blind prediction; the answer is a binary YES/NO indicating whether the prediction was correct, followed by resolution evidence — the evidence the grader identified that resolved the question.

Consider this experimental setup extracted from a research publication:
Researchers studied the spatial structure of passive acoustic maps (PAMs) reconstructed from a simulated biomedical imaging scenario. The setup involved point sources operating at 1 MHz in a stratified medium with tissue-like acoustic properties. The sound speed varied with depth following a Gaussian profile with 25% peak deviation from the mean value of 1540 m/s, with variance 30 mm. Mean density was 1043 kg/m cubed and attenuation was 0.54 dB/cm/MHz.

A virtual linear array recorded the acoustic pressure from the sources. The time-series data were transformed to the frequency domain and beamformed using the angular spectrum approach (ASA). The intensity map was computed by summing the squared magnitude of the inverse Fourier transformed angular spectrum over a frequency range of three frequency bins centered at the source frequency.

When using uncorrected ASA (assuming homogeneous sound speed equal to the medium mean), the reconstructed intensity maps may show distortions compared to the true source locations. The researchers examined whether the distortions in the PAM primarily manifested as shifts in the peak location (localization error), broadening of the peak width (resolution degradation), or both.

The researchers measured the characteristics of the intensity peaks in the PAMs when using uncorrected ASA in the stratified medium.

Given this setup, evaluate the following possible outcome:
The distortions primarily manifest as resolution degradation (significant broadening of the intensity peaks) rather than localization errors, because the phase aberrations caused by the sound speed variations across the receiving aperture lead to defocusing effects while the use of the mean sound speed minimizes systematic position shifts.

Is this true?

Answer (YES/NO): NO